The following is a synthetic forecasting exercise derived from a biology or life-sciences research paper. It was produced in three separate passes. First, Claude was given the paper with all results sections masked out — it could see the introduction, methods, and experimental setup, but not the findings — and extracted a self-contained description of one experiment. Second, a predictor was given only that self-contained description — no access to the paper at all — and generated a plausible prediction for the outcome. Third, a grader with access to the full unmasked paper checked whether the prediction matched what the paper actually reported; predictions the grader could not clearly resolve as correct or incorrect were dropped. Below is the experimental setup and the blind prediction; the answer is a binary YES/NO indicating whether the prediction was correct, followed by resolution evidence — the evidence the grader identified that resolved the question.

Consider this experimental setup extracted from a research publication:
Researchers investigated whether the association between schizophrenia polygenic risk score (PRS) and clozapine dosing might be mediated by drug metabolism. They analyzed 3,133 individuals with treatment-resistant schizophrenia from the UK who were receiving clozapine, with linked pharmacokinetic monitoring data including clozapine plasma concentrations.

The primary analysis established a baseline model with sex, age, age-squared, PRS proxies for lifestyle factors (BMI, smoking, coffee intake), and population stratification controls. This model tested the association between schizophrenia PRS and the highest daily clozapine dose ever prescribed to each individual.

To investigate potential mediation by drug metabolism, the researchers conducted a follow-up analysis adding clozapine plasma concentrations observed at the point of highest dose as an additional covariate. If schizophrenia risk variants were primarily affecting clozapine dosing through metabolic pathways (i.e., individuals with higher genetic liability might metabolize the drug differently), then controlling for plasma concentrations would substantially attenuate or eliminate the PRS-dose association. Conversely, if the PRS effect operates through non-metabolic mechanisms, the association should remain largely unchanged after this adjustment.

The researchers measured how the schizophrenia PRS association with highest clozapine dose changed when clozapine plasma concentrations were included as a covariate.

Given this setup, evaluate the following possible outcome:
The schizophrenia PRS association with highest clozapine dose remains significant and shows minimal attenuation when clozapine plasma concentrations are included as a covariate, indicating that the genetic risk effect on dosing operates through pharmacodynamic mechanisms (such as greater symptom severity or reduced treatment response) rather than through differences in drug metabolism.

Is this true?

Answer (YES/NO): YES